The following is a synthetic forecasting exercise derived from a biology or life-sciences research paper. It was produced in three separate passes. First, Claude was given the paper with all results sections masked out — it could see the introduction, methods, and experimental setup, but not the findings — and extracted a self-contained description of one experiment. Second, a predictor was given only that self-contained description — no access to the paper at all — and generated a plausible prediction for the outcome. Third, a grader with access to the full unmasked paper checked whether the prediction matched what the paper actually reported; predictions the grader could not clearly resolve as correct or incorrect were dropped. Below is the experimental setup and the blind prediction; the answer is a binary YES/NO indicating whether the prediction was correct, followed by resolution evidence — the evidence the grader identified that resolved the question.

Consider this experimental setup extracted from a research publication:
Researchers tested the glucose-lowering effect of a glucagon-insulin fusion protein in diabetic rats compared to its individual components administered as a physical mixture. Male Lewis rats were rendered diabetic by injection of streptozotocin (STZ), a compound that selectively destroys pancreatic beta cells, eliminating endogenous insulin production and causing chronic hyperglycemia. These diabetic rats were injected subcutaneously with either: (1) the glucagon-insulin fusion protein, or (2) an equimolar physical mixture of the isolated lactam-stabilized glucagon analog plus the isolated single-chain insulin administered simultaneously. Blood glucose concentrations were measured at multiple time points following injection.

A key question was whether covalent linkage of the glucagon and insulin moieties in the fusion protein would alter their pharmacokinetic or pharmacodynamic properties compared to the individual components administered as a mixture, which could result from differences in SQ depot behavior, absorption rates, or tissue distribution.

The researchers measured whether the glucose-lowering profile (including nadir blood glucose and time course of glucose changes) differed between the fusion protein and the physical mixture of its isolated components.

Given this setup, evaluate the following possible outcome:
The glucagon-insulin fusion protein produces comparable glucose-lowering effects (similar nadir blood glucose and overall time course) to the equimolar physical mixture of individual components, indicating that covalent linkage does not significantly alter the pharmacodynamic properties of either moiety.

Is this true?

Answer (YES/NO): YES